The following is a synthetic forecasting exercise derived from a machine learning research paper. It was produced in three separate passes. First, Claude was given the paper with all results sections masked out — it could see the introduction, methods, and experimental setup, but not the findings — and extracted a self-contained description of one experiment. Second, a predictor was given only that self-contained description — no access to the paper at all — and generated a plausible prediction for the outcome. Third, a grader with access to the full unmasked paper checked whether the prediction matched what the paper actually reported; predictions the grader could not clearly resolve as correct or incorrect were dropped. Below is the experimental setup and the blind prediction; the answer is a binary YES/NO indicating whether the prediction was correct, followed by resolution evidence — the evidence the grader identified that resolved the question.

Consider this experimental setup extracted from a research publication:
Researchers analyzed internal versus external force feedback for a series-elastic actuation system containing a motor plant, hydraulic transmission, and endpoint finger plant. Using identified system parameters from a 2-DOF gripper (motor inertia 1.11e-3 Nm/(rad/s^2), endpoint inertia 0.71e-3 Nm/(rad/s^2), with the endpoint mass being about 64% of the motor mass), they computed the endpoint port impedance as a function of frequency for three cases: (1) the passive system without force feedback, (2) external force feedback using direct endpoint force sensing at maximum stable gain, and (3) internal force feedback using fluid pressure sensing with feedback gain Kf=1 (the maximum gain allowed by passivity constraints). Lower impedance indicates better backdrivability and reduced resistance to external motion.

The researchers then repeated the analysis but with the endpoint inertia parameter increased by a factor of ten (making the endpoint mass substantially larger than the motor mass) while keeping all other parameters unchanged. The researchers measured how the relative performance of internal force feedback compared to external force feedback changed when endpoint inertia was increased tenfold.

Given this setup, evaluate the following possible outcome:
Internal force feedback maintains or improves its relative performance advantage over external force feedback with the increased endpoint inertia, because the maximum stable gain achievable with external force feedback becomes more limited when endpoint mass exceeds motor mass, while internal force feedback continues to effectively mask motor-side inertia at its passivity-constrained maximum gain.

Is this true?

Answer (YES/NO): YES